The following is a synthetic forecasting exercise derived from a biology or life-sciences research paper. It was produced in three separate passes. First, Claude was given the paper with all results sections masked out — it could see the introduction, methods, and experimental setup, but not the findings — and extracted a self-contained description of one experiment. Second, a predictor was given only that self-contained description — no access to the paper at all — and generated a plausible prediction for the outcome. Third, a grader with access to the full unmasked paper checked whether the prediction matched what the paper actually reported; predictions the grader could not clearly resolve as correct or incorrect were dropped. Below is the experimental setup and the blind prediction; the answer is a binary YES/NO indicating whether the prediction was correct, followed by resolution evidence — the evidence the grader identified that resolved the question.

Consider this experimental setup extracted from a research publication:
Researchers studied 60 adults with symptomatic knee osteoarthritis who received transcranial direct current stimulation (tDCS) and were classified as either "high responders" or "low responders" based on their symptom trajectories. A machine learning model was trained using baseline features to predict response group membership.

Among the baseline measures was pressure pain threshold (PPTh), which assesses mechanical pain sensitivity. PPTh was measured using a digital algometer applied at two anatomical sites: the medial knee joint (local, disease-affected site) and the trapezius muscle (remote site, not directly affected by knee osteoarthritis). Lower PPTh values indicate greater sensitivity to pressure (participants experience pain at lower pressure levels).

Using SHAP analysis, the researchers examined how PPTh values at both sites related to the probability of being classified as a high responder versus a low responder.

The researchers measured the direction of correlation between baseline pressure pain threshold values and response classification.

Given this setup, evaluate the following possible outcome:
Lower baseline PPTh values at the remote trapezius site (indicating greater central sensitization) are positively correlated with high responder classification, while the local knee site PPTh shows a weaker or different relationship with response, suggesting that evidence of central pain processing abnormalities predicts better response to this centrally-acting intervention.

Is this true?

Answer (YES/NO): NO